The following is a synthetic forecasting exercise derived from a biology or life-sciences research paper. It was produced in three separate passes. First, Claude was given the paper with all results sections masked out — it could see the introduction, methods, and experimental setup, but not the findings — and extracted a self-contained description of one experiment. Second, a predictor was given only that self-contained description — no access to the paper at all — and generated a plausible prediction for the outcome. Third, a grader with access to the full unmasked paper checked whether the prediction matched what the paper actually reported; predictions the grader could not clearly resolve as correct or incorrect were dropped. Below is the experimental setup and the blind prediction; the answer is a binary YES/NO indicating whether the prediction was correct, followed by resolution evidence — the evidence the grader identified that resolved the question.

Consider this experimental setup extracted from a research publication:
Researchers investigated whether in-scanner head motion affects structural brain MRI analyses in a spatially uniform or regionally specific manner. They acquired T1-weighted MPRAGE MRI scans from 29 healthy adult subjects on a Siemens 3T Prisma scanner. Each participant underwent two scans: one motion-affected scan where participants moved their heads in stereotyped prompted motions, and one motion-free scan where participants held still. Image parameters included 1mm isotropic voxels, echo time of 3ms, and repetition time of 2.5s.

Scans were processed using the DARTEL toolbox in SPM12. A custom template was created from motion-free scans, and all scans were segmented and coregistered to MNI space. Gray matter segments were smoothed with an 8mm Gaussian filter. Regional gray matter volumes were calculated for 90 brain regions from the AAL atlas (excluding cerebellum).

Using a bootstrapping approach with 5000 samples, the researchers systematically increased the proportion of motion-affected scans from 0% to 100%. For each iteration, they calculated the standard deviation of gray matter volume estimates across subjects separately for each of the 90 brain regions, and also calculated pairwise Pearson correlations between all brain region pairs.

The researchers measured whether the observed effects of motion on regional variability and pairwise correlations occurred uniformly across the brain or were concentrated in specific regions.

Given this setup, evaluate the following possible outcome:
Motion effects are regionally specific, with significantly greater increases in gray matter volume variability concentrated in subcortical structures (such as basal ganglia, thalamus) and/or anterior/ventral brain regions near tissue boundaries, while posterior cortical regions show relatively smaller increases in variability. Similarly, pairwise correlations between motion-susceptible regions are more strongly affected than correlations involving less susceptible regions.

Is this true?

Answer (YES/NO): NO